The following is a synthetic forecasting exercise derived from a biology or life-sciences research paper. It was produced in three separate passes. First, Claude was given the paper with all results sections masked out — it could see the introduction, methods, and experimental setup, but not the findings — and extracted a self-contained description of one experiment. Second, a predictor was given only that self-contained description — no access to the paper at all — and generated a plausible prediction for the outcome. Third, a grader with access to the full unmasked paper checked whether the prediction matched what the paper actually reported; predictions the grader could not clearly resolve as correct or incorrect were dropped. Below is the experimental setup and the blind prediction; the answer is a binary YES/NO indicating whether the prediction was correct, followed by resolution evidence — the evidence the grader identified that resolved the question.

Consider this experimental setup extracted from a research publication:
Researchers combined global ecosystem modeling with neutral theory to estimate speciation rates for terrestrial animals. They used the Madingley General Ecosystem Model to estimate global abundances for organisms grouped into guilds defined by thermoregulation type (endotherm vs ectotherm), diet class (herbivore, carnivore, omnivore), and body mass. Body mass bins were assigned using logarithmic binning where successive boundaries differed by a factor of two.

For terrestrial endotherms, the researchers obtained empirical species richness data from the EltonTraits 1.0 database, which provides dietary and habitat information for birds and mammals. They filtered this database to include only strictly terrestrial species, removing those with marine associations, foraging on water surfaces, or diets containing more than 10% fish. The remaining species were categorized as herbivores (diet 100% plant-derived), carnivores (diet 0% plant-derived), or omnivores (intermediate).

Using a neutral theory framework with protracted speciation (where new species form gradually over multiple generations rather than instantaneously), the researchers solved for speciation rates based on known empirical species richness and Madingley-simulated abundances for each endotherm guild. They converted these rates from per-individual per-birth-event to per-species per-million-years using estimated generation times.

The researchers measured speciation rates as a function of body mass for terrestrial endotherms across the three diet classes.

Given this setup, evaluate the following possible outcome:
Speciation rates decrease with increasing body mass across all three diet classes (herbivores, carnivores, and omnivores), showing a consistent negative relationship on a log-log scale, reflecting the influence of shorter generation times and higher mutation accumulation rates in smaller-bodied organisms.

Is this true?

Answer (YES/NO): NO